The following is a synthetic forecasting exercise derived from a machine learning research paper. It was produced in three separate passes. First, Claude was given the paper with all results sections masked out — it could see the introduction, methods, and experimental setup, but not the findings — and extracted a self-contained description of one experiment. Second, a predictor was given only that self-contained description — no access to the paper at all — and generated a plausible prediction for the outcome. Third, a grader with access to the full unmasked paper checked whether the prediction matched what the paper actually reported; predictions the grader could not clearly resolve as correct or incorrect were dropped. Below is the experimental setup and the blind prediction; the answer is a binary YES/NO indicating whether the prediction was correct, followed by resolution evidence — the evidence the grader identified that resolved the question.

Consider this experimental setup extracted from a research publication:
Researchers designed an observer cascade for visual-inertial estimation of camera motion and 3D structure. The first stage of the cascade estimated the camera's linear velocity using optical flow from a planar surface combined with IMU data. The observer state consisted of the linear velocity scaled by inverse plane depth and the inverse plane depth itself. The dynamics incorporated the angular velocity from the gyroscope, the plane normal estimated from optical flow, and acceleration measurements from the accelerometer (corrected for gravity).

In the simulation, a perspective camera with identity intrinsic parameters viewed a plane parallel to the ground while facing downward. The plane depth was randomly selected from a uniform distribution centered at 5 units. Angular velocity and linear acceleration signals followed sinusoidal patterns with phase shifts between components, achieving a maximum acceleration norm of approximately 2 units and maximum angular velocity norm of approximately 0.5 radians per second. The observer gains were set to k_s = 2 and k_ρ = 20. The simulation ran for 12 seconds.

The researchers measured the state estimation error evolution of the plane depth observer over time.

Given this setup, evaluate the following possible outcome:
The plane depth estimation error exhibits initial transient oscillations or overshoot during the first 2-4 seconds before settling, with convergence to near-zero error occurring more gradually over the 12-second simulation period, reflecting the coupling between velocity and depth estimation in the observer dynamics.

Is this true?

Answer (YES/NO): NO